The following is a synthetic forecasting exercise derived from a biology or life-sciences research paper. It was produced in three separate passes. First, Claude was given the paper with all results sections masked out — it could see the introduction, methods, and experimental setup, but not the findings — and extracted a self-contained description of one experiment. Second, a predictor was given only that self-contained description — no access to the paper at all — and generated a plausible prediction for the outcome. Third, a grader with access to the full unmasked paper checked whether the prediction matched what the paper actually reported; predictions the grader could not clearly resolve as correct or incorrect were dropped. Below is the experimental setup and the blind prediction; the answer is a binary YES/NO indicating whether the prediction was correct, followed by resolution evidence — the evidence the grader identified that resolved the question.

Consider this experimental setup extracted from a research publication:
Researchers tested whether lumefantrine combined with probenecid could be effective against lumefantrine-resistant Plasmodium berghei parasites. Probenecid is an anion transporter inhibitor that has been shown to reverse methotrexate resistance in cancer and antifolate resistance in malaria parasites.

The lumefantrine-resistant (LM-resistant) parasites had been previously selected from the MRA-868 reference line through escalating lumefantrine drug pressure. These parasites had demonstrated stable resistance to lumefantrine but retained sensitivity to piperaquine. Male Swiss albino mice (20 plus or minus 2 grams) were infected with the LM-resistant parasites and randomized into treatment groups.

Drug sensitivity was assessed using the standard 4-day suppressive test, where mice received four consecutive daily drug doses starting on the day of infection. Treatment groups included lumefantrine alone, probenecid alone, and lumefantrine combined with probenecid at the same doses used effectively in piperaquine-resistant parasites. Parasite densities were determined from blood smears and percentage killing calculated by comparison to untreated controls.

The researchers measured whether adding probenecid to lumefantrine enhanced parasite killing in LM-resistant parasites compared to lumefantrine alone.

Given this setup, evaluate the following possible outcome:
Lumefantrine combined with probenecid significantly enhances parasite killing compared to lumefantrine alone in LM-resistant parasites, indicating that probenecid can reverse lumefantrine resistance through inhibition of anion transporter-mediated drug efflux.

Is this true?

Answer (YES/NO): NO